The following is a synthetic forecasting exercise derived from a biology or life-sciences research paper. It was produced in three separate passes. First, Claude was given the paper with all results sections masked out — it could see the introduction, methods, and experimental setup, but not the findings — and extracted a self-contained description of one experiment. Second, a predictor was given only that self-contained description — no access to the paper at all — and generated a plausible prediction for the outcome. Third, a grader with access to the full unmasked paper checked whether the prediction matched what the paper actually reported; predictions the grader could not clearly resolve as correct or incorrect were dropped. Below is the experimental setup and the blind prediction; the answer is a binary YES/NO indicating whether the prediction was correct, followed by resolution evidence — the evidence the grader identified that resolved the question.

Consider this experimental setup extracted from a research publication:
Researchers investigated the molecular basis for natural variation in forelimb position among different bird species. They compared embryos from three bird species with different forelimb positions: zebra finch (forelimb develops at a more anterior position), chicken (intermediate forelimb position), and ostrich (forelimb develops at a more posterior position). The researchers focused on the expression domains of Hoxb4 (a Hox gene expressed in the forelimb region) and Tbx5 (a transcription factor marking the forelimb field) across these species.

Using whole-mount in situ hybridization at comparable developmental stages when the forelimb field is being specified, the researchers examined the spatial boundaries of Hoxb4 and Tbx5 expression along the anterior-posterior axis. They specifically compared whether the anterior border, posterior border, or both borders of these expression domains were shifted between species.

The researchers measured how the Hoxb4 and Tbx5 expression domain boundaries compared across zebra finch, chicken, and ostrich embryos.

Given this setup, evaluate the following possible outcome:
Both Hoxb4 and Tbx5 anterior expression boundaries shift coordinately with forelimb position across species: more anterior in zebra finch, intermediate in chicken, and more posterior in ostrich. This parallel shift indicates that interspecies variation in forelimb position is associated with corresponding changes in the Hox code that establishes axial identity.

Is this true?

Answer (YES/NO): NO